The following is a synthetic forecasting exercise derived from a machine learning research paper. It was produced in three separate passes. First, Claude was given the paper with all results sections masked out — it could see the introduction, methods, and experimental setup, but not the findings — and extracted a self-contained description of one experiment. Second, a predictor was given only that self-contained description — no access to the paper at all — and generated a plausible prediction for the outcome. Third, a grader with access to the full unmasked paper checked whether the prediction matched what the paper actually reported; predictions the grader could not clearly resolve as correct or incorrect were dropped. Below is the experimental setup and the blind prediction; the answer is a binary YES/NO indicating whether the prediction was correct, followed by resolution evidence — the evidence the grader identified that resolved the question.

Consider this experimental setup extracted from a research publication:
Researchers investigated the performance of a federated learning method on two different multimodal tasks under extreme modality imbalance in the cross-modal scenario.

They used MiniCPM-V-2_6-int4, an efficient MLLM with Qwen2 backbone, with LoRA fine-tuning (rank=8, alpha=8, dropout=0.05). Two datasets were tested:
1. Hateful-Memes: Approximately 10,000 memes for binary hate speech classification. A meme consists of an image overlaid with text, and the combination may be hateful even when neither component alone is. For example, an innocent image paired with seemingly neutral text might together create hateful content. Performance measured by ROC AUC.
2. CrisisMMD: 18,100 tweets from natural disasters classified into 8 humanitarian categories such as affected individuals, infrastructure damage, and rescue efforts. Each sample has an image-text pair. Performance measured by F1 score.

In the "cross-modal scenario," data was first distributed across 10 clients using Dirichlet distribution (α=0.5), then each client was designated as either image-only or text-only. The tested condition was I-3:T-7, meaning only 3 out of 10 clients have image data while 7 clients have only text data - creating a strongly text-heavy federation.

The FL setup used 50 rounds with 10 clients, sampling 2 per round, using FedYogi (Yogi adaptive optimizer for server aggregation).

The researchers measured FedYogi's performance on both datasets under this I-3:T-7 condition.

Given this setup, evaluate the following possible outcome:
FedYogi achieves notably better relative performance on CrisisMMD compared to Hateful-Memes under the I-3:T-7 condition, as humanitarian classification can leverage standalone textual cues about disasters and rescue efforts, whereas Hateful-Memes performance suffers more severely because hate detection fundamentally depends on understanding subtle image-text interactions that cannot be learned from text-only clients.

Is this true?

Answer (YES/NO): NO